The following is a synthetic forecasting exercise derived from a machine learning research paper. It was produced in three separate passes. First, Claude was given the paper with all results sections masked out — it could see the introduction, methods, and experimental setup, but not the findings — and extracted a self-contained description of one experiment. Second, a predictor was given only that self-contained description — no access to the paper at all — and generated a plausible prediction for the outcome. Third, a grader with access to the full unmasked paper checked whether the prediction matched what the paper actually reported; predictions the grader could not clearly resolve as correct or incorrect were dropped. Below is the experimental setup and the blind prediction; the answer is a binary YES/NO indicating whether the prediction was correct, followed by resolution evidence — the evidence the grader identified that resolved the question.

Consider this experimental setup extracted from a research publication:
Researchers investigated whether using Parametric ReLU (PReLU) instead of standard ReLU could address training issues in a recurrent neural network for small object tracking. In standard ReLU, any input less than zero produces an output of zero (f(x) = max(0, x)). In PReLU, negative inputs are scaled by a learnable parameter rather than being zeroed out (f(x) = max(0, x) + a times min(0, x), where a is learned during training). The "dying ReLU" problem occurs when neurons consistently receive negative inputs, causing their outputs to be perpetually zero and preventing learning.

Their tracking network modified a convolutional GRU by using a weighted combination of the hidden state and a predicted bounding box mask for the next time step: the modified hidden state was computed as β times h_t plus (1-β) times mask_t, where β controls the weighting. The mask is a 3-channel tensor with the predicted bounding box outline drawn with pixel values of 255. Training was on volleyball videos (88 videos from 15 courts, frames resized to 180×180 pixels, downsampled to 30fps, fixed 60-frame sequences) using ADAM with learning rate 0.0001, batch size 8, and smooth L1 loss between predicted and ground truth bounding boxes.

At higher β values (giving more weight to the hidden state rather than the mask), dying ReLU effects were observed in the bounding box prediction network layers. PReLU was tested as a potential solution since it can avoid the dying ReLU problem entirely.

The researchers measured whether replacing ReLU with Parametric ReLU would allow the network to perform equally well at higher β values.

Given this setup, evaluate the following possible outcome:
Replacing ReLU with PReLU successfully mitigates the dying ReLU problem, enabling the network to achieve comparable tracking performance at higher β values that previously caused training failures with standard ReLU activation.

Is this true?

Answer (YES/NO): NO